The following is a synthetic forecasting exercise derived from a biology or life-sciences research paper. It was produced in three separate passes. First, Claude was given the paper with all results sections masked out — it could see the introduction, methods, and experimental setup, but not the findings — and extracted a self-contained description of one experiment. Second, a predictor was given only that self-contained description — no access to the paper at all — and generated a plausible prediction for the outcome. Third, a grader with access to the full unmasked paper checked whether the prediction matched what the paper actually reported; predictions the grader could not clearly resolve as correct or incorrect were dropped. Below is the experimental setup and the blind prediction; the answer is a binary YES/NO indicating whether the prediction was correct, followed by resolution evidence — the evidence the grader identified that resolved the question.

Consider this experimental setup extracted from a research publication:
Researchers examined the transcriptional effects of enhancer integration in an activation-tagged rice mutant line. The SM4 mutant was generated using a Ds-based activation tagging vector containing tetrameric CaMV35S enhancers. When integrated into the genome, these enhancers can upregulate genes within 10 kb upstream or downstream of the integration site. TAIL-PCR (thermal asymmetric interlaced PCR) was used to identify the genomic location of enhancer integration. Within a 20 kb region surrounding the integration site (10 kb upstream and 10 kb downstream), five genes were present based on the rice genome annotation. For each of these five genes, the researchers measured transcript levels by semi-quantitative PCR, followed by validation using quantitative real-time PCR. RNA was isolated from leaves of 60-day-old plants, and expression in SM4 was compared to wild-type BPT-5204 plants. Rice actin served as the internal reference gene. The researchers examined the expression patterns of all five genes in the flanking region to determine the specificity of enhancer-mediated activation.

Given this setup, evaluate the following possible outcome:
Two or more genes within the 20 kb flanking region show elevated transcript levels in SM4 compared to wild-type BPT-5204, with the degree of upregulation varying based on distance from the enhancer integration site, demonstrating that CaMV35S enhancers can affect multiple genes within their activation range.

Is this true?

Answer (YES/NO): NO